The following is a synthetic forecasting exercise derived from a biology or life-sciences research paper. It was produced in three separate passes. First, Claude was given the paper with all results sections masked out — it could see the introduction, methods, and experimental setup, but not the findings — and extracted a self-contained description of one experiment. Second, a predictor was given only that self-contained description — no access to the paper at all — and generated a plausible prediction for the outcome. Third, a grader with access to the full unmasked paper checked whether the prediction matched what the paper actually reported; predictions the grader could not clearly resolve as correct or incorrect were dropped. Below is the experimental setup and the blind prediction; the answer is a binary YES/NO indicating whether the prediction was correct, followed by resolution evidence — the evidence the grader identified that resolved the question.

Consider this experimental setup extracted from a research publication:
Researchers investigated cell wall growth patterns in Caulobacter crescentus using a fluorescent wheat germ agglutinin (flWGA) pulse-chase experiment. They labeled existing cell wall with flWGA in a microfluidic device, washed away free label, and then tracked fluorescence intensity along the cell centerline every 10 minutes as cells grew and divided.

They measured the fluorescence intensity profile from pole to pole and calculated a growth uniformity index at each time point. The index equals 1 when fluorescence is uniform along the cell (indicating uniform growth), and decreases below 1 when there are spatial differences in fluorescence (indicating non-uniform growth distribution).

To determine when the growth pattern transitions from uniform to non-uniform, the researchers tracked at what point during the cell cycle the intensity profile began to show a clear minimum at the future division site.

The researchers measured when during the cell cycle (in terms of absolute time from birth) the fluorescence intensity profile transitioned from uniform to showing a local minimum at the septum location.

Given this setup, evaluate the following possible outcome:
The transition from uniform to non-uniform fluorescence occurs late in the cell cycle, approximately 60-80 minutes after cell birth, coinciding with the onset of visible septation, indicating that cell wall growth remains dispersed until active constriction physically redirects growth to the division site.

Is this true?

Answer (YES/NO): NO